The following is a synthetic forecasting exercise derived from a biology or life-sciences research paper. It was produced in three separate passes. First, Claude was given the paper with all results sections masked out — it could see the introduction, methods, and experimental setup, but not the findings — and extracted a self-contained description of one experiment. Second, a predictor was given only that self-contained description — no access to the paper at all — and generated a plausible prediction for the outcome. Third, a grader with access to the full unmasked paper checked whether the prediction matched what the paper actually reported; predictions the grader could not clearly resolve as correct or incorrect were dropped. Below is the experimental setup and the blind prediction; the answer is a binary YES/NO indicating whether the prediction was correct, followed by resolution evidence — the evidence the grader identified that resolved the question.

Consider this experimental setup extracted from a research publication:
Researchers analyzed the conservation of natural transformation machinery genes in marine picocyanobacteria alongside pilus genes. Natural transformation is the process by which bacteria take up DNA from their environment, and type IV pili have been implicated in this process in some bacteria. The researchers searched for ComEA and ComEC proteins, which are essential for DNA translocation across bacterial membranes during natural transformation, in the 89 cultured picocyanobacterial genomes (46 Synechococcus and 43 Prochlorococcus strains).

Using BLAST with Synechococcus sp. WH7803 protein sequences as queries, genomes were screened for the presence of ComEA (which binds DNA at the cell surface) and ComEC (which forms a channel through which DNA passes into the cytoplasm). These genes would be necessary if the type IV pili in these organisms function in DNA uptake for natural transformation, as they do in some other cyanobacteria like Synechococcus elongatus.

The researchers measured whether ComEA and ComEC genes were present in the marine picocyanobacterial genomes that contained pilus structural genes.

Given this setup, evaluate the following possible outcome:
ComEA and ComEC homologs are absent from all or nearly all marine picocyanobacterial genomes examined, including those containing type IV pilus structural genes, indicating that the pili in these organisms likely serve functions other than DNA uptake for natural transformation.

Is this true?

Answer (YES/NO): NO